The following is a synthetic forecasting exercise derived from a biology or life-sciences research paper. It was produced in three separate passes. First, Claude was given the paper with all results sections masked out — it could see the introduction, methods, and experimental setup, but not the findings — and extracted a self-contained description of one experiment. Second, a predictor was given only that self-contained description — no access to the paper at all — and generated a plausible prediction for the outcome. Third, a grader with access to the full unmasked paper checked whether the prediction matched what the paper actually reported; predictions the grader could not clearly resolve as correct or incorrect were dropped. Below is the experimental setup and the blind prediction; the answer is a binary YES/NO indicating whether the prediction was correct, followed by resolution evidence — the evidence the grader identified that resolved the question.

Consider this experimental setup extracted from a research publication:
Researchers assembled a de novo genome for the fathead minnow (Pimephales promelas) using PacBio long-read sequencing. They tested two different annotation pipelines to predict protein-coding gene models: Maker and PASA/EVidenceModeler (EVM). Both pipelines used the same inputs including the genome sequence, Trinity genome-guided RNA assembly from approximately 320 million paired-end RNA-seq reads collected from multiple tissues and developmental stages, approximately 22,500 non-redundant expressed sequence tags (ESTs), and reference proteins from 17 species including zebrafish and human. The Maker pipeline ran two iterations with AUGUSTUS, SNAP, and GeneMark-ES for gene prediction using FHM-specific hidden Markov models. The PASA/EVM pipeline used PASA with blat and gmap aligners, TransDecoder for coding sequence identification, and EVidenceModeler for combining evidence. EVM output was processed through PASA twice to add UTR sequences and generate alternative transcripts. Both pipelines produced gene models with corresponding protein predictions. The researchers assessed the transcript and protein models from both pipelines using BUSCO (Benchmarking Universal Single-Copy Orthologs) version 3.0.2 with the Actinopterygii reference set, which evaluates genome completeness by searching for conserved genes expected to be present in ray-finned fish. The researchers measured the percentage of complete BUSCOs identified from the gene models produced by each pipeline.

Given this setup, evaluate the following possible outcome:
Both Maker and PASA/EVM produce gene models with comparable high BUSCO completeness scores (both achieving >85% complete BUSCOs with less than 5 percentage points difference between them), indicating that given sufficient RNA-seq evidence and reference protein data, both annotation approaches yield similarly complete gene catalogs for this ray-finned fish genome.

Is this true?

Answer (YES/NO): NO